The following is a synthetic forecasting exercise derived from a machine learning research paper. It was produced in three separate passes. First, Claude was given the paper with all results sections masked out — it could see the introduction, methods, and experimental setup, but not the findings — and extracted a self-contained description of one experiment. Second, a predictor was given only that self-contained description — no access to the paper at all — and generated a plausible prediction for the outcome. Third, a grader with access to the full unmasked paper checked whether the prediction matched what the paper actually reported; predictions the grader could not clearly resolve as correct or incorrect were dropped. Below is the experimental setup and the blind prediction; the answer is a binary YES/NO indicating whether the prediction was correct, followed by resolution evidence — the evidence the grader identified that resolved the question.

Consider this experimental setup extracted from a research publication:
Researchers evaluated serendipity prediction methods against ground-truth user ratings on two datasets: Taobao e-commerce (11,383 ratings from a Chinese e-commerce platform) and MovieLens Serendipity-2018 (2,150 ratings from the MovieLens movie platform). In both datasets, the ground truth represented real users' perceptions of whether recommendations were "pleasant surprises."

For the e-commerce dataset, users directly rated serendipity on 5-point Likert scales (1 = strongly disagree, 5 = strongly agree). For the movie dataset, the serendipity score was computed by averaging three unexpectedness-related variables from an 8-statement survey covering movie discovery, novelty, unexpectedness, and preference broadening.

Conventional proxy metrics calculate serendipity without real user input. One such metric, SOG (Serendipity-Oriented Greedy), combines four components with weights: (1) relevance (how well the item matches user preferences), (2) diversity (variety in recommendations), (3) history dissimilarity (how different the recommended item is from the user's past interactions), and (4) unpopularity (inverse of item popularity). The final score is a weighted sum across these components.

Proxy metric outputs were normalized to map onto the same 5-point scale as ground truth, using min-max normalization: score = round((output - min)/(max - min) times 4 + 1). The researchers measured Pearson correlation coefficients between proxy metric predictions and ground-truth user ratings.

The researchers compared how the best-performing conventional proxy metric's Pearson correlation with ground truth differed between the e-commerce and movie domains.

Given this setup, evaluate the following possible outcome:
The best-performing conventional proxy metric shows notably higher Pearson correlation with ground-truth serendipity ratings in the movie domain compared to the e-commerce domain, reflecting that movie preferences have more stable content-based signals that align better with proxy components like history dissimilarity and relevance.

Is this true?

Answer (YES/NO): NO